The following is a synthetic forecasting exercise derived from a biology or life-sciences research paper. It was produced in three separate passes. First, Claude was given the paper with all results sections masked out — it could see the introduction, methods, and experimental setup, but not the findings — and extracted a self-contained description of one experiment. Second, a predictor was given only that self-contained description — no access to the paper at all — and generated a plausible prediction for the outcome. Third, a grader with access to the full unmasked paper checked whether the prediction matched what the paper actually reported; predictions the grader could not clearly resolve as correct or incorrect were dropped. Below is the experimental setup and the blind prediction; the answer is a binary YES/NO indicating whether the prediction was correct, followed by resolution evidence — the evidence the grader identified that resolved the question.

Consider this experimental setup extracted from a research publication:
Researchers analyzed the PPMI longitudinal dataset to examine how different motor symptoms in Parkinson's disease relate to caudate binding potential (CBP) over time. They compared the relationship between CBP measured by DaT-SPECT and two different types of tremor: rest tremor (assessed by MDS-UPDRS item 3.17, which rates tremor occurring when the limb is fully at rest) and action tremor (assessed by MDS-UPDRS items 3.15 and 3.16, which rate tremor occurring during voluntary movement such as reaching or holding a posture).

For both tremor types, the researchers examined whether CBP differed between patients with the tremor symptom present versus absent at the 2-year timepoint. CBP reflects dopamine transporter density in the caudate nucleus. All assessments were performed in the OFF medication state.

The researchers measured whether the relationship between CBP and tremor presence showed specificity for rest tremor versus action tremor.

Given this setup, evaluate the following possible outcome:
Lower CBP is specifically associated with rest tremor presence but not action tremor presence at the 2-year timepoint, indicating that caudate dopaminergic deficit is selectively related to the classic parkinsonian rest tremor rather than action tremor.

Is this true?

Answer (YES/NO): NO